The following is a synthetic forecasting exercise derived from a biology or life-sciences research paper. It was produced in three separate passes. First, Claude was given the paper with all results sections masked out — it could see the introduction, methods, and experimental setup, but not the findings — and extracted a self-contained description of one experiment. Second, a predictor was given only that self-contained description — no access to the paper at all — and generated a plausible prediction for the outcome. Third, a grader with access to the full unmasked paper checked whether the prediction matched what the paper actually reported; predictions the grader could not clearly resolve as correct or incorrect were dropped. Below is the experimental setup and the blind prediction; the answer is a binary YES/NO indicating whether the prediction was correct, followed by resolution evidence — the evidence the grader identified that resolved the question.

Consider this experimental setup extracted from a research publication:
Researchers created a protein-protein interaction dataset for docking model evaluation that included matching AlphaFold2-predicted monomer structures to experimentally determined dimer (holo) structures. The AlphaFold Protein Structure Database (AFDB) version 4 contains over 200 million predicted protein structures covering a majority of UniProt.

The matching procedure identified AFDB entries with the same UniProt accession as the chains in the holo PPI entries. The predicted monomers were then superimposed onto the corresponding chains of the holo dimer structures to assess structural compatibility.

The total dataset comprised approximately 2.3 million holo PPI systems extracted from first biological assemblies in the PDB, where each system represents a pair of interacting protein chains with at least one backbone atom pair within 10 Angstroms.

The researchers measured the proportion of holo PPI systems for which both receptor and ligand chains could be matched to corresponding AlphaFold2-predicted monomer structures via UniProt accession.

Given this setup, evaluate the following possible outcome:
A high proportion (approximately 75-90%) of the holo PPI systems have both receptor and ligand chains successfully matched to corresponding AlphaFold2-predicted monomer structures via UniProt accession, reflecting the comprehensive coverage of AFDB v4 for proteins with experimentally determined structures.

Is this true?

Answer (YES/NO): NO